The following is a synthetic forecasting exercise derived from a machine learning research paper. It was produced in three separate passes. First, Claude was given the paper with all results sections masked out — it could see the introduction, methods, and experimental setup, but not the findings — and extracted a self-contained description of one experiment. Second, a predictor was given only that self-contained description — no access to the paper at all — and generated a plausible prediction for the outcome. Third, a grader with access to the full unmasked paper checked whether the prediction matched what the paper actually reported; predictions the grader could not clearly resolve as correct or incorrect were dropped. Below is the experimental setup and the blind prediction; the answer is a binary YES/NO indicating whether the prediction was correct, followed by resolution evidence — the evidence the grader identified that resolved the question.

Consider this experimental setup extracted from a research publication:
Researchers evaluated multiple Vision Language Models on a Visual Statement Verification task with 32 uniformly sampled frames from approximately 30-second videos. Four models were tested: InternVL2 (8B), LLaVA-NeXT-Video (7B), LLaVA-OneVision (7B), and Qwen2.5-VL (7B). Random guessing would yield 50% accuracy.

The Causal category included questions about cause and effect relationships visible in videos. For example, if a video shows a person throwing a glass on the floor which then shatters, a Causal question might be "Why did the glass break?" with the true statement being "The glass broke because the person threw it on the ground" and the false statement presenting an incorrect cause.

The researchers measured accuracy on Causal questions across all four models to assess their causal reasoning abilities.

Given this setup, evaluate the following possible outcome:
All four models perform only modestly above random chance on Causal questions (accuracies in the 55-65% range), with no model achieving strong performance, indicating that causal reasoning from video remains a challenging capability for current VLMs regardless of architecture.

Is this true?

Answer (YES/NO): NO